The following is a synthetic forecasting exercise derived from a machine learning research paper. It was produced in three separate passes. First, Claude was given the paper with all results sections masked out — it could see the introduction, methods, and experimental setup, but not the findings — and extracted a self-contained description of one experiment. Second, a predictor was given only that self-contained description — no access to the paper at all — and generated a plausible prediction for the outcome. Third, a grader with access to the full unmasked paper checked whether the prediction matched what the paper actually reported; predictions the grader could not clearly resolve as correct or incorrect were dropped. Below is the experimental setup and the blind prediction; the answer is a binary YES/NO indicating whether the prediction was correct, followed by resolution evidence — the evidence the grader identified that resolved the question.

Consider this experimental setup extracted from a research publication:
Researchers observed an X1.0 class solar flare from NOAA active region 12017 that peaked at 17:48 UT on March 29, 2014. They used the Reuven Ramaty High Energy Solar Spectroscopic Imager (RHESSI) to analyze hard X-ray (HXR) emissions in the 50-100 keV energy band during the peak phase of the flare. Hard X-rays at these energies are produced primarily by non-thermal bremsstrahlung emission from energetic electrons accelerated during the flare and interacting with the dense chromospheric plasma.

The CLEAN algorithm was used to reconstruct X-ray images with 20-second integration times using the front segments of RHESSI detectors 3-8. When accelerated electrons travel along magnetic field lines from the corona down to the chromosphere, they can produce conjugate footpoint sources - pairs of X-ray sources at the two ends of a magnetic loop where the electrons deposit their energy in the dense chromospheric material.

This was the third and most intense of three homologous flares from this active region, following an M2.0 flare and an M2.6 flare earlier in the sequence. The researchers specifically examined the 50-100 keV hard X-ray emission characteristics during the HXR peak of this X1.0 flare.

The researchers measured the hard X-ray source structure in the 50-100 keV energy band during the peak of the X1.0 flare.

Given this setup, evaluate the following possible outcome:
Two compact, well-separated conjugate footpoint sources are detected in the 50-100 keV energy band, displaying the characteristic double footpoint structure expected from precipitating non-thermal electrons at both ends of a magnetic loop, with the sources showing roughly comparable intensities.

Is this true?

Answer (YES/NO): NO